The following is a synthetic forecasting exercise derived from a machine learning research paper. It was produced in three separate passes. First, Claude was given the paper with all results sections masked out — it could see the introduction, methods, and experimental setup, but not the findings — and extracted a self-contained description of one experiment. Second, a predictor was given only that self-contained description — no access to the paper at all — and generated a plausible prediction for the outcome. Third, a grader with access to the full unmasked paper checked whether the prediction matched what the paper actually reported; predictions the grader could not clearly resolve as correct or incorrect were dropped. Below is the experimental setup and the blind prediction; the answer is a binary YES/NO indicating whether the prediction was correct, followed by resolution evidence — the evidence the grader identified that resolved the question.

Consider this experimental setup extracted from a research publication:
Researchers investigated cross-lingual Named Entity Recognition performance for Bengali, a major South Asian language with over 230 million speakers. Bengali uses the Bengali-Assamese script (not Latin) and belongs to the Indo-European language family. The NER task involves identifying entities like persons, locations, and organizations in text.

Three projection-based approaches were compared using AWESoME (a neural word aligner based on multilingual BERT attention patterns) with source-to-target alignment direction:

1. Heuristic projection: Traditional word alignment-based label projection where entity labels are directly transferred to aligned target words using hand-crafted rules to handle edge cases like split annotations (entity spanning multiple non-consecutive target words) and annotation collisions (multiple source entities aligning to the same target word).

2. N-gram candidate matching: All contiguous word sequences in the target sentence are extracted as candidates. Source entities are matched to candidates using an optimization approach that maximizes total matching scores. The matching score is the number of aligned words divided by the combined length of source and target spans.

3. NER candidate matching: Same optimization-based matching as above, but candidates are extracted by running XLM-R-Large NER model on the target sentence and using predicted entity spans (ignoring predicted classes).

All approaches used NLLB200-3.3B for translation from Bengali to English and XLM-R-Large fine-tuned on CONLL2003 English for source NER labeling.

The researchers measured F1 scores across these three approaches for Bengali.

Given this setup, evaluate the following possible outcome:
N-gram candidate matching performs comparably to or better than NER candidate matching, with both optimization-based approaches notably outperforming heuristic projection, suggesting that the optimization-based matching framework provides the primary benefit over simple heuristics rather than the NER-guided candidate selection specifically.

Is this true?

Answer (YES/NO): NO